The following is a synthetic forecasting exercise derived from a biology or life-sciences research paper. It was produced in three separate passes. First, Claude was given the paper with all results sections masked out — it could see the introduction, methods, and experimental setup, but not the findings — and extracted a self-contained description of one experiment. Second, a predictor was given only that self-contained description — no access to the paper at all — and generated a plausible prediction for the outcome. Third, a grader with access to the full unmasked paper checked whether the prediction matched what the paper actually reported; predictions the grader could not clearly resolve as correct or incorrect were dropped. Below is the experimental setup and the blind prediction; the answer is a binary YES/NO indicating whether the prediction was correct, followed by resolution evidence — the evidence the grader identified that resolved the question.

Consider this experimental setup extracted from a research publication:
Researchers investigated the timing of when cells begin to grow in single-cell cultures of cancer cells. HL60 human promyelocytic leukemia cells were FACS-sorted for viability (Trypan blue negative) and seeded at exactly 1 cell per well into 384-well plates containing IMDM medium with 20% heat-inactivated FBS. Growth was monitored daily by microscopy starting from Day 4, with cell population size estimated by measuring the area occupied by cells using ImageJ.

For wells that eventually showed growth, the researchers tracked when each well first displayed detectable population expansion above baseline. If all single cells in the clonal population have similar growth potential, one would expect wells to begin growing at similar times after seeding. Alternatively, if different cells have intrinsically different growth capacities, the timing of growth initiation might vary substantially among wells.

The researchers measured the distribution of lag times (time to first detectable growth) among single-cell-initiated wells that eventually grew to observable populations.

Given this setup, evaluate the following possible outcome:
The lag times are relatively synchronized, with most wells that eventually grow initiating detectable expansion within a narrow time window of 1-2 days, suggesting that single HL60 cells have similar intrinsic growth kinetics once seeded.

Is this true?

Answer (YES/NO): NO